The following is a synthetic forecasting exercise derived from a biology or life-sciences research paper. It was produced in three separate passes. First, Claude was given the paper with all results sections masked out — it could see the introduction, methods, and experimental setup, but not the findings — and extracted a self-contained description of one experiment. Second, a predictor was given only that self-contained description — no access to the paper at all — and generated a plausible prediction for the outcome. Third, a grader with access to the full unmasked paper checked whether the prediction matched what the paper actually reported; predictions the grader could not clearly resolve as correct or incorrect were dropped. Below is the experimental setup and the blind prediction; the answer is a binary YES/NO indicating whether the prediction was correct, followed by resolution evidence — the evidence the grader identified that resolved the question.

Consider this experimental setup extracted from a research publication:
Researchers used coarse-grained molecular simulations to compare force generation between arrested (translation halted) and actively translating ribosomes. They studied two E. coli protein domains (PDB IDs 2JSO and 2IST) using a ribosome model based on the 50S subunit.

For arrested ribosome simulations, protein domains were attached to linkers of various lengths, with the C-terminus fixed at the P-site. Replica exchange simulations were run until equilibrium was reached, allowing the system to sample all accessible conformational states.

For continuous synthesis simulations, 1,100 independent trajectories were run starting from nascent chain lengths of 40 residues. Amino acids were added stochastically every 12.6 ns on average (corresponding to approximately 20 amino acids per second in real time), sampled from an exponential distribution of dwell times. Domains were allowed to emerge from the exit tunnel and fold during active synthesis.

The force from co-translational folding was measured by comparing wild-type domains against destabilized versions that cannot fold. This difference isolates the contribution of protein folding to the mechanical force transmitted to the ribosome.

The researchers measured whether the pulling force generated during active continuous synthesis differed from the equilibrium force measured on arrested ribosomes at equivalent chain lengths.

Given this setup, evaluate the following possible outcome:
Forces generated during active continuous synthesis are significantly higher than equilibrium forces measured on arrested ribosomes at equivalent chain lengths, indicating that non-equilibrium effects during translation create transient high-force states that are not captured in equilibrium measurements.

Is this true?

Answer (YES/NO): NO